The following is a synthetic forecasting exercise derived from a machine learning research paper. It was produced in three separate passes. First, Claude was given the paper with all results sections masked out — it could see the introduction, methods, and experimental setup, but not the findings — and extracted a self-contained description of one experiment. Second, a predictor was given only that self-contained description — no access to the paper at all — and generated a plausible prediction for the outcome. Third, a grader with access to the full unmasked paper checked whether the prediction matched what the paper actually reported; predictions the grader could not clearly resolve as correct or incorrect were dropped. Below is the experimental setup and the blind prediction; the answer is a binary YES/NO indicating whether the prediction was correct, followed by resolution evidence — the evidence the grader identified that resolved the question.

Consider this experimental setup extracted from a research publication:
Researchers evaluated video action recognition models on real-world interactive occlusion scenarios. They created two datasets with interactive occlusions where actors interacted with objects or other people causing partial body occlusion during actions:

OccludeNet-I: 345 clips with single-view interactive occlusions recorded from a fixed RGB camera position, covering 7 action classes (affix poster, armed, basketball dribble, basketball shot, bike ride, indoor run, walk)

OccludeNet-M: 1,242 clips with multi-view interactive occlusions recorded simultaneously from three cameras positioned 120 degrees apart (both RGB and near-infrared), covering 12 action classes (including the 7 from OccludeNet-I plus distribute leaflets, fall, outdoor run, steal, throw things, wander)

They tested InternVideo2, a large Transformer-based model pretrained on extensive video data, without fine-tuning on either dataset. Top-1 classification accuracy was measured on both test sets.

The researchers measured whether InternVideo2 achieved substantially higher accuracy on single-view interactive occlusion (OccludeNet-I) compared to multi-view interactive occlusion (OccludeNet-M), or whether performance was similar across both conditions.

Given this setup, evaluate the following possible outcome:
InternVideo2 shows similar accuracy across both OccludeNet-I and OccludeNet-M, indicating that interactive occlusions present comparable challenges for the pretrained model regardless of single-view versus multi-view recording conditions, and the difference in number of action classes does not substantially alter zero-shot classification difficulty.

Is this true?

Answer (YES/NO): NO